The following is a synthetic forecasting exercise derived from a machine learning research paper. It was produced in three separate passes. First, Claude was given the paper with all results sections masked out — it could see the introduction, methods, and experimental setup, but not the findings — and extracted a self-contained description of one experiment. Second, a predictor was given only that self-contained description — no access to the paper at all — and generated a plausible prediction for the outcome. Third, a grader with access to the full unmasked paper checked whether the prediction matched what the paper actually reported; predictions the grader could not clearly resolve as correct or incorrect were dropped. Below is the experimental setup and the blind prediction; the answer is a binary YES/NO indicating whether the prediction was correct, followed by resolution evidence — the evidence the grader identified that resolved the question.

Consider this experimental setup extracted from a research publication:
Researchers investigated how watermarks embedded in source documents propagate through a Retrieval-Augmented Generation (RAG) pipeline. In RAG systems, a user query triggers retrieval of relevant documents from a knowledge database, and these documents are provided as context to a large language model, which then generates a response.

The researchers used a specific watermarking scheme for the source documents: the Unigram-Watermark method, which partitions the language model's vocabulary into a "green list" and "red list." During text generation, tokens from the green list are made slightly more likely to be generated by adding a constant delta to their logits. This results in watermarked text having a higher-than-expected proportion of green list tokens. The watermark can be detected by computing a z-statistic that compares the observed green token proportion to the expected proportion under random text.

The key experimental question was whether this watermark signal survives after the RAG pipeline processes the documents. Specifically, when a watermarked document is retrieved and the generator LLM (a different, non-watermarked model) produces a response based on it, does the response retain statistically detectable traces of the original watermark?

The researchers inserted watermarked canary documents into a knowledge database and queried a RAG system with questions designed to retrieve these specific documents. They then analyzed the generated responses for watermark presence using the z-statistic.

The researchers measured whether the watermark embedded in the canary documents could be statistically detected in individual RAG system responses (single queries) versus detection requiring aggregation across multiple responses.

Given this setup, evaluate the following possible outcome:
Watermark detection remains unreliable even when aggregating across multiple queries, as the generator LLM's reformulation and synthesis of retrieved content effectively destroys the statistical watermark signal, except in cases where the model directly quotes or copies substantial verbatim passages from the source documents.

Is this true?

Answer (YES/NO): NO